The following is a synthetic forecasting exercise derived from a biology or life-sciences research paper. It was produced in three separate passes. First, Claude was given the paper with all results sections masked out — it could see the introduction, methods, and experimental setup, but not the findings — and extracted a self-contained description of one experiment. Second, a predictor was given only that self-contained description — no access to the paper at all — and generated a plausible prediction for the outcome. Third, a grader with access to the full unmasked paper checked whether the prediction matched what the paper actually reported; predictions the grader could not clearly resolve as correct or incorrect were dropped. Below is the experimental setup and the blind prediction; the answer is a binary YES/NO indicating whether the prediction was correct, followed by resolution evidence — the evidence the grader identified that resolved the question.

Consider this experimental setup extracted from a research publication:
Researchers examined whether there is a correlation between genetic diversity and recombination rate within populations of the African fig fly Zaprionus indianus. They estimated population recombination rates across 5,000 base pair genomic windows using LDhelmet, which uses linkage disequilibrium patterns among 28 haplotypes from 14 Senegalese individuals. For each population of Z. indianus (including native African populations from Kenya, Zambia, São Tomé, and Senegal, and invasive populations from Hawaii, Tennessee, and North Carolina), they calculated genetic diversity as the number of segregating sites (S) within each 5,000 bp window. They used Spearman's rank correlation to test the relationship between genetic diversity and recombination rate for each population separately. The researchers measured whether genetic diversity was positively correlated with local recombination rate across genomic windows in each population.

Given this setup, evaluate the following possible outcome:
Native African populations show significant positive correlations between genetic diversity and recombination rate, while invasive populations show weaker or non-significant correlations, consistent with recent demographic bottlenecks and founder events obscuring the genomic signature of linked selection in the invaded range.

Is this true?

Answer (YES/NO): NO